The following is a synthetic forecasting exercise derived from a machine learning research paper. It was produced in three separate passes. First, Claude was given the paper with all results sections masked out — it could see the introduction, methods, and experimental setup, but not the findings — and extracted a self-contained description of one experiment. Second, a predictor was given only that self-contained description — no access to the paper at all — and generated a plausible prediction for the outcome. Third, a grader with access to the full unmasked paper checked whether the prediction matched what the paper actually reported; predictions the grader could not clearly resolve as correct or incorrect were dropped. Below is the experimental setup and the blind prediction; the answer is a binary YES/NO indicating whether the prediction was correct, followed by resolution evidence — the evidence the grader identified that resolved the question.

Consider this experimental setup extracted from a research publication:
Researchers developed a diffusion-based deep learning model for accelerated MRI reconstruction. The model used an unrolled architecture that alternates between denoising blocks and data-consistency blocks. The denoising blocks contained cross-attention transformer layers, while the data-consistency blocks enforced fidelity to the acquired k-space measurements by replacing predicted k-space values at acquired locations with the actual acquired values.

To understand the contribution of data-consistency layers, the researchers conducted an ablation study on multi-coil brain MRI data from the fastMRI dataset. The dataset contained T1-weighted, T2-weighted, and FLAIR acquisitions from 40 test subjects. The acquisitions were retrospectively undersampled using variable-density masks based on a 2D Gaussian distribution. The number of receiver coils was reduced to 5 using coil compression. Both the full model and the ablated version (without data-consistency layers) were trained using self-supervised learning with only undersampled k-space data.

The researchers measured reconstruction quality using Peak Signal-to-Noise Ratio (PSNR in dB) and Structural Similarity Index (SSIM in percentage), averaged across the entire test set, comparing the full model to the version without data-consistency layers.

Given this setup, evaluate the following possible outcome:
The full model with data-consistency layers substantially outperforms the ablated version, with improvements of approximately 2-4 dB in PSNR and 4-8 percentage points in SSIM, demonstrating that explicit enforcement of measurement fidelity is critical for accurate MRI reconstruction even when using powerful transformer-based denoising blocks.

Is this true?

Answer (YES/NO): NO